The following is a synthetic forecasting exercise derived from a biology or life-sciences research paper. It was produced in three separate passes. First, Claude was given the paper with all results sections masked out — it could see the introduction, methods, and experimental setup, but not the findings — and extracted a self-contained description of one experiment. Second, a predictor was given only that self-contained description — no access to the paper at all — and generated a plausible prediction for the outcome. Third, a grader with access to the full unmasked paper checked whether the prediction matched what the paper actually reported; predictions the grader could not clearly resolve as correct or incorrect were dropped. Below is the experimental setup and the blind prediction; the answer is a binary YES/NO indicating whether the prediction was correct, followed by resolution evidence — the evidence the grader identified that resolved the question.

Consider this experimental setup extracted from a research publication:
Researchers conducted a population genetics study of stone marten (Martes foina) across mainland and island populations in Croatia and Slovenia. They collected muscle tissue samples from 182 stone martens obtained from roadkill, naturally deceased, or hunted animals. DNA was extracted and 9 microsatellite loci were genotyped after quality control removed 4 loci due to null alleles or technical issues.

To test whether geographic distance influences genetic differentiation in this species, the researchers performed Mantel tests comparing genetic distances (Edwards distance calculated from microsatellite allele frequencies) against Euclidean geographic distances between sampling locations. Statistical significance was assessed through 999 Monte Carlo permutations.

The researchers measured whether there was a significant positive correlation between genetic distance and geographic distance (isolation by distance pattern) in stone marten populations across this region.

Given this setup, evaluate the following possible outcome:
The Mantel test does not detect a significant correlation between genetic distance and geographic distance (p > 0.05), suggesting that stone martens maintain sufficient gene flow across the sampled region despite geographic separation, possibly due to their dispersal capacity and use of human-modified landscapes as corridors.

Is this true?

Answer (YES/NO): YES